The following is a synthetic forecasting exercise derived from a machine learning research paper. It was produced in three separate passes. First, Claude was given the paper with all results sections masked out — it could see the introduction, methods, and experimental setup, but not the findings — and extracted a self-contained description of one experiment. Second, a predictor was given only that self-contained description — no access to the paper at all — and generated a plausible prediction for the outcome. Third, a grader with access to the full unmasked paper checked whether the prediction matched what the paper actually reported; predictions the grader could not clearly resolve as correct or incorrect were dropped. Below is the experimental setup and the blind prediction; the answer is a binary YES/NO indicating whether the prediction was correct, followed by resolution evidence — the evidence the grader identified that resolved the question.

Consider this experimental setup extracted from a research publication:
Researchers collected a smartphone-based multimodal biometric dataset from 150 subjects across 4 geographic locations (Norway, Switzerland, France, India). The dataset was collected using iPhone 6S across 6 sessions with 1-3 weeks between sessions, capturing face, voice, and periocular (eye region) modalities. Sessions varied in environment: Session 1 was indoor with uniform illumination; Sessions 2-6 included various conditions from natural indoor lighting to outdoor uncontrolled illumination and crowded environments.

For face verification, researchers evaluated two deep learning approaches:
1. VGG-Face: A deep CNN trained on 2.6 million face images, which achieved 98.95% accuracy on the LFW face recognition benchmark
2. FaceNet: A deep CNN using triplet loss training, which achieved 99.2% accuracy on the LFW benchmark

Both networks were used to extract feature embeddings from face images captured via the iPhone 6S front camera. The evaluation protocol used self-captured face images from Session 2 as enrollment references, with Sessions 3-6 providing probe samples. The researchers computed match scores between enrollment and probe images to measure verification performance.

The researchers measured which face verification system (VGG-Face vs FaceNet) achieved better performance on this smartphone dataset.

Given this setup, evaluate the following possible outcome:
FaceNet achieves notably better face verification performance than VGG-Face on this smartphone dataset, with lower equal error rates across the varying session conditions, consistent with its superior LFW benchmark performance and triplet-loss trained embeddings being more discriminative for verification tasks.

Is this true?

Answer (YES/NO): YES